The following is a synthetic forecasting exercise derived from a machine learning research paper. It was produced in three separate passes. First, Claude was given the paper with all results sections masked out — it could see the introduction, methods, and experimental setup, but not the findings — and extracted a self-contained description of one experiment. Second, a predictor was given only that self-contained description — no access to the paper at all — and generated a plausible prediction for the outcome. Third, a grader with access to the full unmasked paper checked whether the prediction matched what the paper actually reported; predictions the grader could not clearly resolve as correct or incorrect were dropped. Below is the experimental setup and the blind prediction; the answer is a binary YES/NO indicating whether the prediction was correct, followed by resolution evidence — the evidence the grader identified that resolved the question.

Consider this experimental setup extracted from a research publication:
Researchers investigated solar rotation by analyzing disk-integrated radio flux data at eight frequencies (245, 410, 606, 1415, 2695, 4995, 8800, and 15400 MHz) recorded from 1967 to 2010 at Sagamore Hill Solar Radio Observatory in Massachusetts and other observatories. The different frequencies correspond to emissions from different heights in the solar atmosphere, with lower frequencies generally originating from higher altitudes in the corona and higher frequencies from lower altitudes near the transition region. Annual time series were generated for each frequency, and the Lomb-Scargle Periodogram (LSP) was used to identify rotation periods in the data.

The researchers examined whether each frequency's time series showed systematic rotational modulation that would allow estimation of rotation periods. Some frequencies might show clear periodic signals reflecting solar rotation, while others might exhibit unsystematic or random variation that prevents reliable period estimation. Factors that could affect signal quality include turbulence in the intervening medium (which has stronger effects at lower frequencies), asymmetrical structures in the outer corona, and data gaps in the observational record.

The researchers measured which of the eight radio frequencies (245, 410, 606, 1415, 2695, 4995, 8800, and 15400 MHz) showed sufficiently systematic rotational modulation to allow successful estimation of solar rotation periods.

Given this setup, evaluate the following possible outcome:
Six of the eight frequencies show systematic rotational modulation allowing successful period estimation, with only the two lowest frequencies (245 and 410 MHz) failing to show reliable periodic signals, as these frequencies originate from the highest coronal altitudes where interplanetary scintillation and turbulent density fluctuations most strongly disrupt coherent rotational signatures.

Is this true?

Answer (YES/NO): NO